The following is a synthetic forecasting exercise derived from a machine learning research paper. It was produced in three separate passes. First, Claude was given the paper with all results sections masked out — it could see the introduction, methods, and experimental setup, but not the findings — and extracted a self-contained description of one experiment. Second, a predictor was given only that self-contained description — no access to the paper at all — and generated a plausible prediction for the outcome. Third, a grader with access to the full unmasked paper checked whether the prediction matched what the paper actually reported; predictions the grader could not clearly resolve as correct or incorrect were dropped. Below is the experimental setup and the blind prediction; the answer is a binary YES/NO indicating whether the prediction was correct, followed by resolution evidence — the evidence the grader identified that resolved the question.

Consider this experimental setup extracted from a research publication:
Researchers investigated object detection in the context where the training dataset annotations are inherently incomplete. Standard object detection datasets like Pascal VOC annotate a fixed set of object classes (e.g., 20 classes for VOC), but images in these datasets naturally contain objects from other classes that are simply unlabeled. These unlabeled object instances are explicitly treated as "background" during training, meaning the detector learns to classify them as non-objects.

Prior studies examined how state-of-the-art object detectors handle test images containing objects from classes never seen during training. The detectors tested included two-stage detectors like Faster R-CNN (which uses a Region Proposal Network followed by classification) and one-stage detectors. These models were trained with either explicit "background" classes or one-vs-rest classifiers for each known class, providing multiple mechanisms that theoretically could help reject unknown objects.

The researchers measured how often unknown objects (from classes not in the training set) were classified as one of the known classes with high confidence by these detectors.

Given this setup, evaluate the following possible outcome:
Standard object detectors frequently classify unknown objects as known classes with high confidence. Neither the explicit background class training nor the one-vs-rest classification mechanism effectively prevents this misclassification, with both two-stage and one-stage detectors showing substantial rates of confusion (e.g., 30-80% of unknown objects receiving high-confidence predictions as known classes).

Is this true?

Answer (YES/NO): YES